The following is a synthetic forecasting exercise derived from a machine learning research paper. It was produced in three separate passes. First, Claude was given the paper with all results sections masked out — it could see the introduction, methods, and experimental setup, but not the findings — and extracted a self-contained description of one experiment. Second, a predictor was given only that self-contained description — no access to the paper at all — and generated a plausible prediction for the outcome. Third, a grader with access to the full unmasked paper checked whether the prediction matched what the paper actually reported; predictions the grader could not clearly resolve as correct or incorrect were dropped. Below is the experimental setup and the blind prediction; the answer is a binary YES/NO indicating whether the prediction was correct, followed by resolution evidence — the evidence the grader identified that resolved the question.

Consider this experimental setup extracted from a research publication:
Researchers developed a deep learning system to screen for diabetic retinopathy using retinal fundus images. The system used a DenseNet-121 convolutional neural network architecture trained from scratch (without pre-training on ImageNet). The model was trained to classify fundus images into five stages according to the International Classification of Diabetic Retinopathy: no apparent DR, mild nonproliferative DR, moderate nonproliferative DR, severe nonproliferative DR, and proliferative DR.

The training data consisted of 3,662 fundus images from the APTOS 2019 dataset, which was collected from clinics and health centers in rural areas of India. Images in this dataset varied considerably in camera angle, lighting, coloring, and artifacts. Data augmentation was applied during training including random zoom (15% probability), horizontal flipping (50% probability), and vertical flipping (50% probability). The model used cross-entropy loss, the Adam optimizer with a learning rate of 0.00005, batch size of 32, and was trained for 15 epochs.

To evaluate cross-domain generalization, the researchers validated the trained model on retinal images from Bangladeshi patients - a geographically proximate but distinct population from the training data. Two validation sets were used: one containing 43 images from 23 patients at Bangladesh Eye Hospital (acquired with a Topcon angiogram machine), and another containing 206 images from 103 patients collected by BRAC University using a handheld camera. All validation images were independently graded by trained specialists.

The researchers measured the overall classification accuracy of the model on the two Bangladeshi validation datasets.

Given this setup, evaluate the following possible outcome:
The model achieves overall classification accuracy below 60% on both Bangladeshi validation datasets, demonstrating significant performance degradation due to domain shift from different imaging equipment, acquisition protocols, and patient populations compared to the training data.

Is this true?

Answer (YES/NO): NO